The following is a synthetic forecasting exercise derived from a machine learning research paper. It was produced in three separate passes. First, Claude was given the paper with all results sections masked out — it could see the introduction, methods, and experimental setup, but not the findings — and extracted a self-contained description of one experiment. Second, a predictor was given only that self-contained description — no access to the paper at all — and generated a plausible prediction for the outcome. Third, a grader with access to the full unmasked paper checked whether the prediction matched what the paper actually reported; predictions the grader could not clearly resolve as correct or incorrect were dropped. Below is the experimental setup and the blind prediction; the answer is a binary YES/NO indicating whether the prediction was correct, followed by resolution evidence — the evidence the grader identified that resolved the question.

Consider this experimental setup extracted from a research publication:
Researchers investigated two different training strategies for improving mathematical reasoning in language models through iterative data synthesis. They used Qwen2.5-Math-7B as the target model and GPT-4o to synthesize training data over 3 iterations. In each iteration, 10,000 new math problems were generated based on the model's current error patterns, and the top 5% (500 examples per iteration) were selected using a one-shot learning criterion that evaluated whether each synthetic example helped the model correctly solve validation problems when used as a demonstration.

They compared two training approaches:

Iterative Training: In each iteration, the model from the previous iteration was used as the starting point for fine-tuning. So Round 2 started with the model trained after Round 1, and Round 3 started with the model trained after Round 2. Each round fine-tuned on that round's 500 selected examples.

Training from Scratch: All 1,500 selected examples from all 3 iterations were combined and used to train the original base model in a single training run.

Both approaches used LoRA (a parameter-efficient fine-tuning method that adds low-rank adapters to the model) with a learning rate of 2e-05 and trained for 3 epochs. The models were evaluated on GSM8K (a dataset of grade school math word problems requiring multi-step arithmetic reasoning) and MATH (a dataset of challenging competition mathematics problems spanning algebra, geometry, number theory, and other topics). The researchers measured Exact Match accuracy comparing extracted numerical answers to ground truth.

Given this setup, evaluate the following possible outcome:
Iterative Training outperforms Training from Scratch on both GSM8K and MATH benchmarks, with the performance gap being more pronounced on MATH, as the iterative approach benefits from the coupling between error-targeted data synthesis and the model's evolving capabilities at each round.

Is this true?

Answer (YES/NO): NO